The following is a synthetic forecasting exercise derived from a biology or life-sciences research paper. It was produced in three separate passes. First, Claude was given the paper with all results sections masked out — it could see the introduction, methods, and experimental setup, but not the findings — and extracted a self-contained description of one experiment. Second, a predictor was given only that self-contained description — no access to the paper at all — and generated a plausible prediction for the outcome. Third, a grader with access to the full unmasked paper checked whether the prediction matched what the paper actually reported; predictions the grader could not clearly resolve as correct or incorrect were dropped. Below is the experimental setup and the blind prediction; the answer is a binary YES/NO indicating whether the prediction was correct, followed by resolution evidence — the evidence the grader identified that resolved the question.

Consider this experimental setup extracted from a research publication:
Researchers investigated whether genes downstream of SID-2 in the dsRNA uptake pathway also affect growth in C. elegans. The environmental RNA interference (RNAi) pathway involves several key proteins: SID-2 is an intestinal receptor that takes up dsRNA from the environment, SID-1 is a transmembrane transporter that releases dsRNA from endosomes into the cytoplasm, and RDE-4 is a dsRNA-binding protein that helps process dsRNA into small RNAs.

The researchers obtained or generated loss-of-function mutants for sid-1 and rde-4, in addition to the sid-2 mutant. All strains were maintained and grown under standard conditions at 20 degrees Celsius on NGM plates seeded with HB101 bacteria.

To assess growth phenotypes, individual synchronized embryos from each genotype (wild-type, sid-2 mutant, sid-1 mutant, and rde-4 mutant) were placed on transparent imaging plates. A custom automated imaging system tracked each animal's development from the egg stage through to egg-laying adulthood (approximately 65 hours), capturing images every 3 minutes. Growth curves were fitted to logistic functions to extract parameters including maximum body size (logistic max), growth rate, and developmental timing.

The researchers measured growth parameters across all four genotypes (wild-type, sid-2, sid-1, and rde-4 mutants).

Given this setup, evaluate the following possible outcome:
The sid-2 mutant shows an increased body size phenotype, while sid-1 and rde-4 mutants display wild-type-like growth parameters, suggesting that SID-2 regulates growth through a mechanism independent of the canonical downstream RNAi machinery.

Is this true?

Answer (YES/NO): NO